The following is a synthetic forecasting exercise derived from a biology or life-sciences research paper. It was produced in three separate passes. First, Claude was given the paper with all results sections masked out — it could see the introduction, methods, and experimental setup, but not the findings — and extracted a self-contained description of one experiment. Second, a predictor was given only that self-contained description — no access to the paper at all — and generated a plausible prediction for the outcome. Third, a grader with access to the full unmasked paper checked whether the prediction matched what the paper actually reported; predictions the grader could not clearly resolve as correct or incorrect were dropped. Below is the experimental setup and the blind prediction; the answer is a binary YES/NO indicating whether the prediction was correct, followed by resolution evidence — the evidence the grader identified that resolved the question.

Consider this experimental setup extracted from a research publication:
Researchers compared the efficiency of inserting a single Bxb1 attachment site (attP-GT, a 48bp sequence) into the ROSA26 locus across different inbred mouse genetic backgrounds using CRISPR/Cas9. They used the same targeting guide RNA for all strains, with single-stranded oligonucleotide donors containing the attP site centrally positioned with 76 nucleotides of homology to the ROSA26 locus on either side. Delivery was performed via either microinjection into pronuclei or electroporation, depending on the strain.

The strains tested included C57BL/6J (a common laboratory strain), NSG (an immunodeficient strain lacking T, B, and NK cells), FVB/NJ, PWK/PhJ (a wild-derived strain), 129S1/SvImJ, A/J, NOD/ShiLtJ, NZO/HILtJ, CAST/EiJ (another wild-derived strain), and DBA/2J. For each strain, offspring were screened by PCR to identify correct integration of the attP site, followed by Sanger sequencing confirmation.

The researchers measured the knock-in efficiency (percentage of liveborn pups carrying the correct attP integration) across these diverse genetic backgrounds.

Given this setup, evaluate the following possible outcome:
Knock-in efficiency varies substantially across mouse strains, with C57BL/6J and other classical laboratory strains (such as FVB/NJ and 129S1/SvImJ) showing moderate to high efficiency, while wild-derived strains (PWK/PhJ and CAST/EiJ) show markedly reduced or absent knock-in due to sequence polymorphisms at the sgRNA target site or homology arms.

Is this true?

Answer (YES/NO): NO